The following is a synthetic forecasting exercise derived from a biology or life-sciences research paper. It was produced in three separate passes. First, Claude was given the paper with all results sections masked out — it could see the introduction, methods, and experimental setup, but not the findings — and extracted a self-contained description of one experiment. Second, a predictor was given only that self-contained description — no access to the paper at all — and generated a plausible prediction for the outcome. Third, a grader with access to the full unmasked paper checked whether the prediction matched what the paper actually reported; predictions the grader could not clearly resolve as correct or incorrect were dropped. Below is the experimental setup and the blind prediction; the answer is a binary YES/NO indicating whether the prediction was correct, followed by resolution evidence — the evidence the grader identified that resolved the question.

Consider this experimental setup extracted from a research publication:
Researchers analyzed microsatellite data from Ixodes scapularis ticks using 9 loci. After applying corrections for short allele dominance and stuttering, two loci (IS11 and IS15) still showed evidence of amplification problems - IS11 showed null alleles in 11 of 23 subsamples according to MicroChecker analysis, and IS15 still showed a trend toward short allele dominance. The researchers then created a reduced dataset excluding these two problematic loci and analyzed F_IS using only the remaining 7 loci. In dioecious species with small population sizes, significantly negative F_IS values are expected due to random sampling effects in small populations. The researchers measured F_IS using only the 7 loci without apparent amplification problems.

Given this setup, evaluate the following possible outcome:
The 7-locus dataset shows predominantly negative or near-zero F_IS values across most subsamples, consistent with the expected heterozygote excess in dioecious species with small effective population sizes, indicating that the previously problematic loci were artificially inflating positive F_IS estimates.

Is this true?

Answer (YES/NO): YES